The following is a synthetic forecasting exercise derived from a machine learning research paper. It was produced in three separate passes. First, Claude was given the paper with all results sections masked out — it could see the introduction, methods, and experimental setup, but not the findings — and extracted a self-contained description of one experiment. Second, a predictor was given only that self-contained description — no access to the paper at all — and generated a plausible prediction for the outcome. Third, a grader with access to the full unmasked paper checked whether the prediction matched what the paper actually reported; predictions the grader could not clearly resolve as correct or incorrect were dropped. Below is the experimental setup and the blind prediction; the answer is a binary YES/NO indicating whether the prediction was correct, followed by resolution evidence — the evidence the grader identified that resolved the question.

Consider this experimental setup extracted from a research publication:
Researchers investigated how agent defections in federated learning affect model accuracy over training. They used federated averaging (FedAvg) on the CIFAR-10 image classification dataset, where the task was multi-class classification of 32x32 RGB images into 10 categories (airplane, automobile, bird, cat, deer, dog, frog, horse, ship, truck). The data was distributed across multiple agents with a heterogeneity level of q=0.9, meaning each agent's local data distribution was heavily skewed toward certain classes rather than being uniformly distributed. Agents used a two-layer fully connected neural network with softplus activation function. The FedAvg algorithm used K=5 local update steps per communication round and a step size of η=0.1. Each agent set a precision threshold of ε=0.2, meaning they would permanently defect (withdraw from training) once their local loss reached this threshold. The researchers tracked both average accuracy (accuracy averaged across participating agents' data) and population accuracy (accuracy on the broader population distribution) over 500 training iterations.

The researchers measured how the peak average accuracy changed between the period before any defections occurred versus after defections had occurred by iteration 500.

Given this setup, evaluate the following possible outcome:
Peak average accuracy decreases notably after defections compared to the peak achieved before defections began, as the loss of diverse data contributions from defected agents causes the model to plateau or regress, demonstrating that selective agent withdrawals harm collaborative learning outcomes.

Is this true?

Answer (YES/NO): YES